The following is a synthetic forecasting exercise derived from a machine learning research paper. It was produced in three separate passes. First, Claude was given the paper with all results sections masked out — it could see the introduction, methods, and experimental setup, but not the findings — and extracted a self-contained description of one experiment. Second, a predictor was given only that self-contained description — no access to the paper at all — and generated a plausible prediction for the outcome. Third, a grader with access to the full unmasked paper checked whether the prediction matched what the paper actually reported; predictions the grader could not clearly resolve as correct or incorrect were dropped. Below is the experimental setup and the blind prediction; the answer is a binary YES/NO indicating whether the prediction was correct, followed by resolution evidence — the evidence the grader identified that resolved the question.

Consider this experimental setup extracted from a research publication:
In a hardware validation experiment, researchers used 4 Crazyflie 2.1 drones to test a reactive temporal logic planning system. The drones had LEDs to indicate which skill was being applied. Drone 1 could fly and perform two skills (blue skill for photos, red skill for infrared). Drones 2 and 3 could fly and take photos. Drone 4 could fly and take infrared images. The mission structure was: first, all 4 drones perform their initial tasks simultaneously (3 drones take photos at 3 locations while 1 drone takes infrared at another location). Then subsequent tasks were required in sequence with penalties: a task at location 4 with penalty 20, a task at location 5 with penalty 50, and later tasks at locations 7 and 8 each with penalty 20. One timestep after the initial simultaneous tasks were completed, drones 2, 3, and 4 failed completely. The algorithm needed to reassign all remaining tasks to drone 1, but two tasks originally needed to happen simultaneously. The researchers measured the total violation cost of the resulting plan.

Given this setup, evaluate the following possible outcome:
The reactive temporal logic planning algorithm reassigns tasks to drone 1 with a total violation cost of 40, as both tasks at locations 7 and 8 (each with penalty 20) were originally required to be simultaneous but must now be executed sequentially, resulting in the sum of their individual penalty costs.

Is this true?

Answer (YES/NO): NO